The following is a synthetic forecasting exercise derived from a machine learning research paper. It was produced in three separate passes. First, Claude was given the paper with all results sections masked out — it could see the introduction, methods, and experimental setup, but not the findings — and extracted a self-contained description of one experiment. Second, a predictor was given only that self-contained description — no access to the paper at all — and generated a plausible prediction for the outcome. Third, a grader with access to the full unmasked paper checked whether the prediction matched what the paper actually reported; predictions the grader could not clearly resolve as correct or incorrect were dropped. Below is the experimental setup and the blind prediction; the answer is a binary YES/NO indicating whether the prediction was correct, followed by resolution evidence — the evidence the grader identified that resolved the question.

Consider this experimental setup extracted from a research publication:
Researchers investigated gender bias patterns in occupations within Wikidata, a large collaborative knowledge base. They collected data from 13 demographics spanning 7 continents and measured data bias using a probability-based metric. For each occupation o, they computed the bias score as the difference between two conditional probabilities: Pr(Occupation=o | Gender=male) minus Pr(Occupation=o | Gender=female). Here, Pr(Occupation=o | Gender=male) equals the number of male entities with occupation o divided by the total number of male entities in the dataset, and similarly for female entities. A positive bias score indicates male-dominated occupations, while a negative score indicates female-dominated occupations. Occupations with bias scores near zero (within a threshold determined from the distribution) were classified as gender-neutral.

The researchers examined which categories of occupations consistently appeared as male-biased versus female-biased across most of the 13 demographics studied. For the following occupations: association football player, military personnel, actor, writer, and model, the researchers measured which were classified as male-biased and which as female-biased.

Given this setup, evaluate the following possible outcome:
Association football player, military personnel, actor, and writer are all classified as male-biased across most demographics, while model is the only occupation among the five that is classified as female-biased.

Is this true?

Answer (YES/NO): NO